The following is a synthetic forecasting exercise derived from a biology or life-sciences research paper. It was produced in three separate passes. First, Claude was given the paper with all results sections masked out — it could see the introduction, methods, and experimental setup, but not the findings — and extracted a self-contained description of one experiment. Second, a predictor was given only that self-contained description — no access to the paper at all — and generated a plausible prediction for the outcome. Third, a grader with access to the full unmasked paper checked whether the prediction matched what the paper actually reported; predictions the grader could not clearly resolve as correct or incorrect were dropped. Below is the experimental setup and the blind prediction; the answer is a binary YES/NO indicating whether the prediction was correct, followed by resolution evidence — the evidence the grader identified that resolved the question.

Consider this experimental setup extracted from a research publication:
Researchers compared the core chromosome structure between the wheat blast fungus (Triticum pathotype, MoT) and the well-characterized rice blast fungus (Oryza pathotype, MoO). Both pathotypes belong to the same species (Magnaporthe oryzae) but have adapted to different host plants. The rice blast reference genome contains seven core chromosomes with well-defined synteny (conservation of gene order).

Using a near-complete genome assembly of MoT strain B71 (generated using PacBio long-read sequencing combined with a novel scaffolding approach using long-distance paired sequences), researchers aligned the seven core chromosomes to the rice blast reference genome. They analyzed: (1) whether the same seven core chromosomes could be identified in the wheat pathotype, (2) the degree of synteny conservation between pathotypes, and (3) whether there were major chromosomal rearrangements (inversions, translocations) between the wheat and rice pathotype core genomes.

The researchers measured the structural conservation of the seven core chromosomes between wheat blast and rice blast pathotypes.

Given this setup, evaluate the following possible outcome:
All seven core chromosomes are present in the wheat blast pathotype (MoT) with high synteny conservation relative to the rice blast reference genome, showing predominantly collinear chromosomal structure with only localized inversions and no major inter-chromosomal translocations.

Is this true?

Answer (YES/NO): NO